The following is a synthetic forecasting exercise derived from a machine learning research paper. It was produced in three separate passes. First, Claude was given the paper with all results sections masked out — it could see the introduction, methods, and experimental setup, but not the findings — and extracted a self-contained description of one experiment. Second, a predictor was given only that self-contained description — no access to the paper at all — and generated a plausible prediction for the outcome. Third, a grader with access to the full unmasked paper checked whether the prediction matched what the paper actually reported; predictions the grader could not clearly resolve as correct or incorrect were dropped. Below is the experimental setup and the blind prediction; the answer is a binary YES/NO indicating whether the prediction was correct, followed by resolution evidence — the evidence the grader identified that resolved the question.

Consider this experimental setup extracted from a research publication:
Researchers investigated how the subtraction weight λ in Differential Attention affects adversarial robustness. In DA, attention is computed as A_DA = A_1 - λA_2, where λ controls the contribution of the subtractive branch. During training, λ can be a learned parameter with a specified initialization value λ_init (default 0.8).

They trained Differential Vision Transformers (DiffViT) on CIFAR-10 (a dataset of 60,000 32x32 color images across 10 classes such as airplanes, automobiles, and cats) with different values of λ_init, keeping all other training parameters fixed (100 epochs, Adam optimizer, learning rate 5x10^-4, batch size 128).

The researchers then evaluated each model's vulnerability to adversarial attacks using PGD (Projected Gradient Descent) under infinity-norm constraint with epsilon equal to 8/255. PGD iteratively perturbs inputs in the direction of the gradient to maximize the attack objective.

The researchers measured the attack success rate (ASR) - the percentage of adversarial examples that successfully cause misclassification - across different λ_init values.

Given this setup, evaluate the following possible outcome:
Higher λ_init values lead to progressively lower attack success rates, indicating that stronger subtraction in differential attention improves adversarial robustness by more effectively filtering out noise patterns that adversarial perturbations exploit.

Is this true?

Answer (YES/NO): NO